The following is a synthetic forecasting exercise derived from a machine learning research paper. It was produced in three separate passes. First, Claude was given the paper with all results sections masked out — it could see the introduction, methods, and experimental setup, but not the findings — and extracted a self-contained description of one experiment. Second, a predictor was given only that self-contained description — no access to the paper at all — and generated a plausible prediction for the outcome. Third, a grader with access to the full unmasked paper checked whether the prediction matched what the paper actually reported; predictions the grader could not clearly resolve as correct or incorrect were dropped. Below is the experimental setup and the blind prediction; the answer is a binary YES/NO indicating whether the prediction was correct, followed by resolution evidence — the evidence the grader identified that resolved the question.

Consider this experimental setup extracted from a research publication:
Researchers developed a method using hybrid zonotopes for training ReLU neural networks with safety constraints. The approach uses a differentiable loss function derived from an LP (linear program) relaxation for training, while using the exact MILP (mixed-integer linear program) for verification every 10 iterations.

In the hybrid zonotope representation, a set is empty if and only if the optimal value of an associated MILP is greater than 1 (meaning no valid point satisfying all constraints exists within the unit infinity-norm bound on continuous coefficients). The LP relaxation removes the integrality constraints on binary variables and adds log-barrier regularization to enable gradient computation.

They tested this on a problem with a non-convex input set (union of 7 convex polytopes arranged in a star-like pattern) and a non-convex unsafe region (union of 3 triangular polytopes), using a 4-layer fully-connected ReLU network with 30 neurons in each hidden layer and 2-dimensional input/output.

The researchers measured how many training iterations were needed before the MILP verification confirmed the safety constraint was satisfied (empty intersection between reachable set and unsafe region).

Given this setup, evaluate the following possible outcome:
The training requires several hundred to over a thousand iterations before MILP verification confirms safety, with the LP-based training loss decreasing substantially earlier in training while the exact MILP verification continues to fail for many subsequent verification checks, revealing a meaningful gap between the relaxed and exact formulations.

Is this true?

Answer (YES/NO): NO